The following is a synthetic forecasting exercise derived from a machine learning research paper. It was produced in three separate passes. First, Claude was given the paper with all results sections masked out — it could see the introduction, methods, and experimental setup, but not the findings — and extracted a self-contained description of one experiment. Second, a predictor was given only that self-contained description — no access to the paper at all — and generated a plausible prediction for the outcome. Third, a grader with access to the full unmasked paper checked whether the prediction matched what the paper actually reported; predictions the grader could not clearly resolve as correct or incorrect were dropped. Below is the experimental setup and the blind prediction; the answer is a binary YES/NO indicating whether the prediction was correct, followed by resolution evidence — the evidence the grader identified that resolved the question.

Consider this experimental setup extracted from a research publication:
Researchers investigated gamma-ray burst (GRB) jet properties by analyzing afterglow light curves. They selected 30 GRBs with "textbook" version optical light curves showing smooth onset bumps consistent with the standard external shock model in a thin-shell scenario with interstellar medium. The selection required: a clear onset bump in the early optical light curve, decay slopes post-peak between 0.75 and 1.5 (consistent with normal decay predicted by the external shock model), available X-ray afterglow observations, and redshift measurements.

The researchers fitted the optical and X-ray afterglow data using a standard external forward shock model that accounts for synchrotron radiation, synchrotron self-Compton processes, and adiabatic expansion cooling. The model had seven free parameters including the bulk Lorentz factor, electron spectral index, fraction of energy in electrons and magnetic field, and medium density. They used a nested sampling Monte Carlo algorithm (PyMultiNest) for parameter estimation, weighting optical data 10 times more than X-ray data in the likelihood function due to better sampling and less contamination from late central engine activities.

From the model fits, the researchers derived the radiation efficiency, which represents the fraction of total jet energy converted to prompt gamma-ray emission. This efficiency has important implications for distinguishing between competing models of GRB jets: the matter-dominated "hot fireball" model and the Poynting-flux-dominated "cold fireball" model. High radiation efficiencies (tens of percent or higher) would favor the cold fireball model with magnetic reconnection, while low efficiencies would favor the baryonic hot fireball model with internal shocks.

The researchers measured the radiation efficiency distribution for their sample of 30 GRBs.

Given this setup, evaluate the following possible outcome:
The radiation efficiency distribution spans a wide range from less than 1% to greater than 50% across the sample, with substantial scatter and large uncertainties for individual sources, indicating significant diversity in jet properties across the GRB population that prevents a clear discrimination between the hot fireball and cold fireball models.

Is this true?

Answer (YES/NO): NO